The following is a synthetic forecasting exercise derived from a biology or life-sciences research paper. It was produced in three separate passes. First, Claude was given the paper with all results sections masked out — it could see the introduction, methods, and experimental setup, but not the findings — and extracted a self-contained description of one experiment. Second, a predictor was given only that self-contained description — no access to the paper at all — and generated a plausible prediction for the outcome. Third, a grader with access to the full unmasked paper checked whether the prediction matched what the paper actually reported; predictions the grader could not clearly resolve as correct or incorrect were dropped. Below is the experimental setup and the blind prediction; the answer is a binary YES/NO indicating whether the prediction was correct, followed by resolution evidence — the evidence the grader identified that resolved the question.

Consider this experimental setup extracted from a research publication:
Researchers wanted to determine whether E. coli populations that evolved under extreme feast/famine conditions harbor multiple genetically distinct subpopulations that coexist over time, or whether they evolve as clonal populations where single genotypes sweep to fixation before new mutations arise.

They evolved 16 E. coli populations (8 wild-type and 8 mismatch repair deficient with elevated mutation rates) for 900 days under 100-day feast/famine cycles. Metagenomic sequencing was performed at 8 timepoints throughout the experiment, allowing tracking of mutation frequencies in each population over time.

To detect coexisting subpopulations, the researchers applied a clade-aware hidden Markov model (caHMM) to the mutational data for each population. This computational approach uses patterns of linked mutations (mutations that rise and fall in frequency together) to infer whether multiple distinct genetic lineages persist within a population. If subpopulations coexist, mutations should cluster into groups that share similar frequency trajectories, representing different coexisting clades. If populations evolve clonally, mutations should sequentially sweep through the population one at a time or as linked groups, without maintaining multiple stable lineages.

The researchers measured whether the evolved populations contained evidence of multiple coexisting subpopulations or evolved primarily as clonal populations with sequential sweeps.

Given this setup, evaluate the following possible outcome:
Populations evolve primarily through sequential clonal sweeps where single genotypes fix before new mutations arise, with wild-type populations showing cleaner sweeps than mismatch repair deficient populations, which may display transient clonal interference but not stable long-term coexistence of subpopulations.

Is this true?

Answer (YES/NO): NO